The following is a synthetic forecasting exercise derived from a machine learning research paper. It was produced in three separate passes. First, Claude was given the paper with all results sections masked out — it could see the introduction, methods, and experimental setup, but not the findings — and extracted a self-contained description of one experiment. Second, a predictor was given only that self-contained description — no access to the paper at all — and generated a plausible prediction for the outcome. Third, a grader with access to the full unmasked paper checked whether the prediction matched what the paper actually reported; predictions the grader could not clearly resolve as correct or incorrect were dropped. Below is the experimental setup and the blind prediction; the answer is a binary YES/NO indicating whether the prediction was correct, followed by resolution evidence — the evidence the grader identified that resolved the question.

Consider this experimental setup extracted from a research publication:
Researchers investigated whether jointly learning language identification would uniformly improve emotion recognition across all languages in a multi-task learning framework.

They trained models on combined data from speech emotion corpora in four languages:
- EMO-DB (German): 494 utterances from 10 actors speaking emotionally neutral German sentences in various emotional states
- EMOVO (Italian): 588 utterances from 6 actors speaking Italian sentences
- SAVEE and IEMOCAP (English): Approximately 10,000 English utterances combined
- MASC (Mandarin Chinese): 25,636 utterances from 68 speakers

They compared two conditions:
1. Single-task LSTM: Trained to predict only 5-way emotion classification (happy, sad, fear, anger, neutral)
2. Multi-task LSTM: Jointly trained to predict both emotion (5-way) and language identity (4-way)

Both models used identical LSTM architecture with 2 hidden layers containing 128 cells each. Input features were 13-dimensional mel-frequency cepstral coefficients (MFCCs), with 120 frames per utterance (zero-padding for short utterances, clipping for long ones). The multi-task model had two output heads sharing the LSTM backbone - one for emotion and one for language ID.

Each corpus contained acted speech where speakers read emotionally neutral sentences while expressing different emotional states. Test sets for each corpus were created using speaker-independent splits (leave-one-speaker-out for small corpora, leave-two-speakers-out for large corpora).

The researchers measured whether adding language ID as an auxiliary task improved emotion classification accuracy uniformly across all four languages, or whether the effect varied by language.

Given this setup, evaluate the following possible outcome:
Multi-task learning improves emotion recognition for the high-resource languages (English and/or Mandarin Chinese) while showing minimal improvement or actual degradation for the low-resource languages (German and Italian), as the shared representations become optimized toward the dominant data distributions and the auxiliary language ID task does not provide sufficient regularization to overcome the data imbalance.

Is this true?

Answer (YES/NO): NO